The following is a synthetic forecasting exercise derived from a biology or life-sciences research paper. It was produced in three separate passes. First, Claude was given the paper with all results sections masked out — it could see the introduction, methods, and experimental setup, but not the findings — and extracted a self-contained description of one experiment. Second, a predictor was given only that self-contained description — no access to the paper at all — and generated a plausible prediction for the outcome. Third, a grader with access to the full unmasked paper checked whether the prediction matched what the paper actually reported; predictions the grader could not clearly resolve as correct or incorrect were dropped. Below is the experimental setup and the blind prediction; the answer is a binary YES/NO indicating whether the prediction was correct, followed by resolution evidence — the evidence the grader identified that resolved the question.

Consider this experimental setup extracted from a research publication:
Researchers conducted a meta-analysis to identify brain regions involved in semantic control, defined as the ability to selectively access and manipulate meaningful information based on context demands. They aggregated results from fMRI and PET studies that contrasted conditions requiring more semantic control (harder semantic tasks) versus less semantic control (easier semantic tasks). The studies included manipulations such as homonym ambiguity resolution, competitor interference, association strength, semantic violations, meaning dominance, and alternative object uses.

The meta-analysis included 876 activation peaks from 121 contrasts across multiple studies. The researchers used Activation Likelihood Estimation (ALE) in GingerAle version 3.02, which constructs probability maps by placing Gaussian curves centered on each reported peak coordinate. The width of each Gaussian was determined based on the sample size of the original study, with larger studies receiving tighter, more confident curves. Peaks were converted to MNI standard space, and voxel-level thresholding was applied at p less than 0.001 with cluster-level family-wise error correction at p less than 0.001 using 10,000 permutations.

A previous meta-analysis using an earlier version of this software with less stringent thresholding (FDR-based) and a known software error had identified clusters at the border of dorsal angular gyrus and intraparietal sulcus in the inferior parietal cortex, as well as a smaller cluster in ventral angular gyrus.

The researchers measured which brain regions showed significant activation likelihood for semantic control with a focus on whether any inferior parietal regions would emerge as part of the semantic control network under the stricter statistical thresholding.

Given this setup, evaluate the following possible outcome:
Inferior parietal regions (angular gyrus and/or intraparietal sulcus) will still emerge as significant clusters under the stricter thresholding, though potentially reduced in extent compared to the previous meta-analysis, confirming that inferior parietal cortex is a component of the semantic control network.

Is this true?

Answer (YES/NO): NO